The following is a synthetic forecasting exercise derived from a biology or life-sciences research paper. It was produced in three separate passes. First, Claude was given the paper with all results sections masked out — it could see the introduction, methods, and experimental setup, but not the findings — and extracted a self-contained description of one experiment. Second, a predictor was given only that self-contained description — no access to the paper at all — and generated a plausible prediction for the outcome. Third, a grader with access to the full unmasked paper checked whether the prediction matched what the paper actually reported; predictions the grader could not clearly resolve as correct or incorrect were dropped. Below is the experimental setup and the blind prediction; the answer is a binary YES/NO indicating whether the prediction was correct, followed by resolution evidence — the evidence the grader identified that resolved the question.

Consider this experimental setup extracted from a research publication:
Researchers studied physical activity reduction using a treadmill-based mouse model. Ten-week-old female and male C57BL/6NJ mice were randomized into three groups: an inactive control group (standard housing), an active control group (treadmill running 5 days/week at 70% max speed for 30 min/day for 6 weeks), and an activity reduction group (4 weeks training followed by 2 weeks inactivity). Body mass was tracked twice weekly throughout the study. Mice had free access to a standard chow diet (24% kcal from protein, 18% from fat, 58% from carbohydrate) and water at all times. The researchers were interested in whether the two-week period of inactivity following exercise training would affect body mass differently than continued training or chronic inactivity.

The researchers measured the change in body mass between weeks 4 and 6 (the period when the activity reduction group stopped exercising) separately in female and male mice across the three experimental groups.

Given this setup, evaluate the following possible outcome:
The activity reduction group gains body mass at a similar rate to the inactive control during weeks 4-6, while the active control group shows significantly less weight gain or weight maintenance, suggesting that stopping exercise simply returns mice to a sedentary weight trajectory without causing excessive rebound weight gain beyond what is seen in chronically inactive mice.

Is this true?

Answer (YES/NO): NO